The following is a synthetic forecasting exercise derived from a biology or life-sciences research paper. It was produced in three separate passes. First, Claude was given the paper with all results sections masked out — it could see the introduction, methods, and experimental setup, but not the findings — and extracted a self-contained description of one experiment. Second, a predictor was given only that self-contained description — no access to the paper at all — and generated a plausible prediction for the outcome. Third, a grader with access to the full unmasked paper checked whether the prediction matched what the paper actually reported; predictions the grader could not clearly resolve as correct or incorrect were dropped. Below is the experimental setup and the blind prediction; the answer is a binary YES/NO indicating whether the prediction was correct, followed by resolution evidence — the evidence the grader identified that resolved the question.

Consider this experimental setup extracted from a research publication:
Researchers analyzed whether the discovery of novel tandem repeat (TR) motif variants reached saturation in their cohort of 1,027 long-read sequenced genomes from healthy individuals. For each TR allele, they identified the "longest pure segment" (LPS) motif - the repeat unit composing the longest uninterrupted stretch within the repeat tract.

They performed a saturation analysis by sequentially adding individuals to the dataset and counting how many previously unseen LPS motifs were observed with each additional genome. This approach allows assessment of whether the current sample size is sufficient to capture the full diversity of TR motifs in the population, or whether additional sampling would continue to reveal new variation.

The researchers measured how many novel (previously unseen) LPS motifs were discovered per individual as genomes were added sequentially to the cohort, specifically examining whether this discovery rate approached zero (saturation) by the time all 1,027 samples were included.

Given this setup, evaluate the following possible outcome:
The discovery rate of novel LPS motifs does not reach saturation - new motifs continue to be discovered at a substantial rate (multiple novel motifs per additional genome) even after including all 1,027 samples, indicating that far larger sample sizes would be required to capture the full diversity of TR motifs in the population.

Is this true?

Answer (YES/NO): YES